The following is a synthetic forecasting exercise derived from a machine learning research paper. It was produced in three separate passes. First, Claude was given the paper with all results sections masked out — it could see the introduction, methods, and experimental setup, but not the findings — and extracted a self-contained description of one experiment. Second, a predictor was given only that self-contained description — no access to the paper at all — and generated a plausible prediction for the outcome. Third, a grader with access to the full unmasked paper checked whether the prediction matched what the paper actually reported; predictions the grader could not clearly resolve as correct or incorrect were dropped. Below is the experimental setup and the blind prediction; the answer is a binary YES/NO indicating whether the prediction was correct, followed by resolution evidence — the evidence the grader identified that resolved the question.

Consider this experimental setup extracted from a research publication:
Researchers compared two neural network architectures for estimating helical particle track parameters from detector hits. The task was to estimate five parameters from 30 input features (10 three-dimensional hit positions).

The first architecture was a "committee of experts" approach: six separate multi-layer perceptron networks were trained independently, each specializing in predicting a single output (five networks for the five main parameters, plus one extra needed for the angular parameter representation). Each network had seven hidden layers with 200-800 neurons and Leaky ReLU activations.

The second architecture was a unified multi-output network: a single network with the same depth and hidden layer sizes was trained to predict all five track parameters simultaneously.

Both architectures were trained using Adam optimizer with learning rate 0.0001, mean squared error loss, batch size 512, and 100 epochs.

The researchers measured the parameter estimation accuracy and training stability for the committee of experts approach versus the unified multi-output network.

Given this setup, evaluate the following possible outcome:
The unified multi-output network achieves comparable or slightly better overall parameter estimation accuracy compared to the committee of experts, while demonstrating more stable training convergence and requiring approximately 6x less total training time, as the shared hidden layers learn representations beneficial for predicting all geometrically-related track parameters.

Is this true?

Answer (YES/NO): NO